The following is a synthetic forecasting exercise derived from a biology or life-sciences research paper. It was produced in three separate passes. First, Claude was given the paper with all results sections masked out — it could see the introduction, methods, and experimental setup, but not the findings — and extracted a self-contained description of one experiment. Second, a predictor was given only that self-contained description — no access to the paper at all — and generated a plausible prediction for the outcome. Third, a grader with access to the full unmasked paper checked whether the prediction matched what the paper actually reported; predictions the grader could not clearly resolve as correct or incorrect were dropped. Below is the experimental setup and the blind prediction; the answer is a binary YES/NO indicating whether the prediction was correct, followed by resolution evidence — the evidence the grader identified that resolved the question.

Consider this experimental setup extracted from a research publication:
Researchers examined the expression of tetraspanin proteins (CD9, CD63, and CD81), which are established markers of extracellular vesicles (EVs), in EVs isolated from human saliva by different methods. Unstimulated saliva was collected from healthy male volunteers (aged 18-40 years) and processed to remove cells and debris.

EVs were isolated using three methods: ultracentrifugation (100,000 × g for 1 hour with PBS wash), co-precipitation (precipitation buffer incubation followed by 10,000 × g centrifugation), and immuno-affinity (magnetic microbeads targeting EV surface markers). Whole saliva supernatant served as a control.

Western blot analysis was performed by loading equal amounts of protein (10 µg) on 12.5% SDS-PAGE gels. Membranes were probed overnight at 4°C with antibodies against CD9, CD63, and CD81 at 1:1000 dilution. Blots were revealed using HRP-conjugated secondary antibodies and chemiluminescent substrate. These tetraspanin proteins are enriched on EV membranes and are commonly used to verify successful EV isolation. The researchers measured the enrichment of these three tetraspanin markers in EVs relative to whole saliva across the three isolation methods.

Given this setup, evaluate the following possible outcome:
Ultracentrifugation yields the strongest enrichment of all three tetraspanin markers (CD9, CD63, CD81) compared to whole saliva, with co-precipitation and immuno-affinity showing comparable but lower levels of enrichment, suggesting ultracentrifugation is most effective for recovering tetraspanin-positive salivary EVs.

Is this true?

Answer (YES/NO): NO